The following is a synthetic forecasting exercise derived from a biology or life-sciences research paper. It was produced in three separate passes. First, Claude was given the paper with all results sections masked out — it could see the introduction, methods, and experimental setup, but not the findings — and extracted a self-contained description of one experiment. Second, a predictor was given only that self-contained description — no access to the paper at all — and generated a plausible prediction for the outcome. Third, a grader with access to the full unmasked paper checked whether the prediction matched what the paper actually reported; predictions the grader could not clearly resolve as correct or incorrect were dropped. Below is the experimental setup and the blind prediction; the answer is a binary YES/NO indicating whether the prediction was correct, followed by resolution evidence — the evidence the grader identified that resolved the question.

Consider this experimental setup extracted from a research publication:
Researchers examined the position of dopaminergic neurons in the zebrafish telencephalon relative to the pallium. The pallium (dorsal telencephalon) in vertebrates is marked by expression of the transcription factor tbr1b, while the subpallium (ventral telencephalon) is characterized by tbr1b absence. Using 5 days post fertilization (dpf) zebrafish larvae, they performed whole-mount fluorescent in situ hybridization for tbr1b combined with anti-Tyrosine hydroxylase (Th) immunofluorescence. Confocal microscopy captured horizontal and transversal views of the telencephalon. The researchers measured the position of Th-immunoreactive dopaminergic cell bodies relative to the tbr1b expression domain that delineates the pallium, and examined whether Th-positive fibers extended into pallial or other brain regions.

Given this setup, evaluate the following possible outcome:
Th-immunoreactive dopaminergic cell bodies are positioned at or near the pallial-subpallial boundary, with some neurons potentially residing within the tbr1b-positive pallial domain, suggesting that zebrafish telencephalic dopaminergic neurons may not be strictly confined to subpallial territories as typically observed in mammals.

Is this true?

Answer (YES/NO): NO